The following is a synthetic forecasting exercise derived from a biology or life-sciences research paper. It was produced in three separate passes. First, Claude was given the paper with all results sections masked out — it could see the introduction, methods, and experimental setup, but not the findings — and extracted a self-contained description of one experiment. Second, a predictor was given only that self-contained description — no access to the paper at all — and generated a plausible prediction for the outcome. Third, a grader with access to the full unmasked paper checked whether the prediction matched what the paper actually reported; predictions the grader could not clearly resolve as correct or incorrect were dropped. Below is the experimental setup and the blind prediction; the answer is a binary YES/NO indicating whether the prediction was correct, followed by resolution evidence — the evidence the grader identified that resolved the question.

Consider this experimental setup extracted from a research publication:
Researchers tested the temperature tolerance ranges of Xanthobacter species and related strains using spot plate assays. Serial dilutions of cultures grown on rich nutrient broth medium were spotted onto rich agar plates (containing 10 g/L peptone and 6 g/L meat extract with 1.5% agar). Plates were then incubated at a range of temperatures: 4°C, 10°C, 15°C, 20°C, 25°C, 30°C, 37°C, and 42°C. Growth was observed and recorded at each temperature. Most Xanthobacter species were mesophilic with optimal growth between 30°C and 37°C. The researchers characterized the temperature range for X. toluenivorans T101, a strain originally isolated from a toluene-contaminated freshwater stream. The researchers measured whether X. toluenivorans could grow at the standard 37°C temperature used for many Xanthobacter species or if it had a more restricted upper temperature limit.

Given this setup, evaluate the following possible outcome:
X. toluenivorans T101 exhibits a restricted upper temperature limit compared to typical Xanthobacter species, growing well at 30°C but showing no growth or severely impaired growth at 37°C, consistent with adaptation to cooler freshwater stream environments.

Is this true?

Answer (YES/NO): YES